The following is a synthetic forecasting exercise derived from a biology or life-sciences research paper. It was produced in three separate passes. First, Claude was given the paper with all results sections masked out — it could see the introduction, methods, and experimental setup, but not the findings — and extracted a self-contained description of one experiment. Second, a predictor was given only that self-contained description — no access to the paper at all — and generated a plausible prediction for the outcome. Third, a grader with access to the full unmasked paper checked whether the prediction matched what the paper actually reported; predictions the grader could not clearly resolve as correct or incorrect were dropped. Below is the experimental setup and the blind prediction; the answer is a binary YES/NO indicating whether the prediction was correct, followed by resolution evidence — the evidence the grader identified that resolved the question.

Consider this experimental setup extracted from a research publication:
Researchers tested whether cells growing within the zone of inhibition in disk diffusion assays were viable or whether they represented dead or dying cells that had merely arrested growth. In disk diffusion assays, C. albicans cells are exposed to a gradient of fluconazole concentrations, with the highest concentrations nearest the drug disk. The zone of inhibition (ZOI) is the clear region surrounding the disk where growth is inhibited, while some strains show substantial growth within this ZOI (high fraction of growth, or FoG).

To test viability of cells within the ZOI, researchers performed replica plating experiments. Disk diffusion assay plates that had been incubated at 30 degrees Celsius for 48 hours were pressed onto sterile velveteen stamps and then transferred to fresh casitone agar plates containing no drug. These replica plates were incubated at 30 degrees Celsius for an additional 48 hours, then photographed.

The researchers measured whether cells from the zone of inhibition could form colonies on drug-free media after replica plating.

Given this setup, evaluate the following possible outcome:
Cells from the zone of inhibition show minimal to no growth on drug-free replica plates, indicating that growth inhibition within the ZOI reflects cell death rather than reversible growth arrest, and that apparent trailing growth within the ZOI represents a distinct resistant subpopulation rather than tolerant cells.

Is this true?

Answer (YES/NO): NO